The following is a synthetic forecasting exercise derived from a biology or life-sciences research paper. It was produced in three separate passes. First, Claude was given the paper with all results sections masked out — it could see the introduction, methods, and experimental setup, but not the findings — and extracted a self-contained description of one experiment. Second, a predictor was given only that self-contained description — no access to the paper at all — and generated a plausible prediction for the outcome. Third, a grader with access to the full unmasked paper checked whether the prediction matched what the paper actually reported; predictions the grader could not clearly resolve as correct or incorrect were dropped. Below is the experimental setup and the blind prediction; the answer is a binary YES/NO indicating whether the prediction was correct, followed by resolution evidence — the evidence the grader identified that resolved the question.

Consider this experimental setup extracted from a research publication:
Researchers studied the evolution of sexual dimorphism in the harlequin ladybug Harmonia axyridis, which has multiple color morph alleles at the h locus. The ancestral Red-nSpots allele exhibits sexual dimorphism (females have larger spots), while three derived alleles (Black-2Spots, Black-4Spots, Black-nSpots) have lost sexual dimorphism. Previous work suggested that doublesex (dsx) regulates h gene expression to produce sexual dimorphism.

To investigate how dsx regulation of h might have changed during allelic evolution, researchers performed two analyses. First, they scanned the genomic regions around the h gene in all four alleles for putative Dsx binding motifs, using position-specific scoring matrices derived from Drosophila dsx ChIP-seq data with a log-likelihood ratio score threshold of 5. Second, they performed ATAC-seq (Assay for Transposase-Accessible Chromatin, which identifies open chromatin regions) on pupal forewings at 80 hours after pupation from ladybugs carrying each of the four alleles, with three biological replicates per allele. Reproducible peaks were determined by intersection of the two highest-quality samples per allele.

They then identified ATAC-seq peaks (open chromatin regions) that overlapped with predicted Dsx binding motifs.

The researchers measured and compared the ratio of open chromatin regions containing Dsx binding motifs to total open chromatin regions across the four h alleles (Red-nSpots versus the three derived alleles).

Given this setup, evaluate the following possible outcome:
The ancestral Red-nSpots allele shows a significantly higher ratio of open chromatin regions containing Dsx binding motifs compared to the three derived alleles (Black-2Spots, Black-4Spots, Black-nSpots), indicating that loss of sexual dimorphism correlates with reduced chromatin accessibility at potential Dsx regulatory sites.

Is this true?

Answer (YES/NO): NO